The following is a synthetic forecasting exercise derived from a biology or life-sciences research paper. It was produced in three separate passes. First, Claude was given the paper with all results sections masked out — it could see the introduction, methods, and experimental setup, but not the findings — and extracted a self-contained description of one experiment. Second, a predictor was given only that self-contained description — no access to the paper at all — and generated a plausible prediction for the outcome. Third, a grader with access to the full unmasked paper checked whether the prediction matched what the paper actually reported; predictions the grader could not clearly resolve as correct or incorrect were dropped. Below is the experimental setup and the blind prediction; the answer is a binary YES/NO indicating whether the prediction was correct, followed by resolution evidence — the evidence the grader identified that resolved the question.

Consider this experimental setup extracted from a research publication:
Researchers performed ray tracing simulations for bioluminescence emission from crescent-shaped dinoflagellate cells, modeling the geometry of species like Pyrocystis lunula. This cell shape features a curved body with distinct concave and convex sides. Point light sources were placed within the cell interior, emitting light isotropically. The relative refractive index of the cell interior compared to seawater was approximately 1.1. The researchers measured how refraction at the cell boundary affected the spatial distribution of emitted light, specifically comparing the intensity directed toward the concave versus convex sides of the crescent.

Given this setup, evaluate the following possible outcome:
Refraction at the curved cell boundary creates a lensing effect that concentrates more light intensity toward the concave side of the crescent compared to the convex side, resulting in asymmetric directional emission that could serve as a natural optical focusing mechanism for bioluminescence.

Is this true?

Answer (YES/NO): YES